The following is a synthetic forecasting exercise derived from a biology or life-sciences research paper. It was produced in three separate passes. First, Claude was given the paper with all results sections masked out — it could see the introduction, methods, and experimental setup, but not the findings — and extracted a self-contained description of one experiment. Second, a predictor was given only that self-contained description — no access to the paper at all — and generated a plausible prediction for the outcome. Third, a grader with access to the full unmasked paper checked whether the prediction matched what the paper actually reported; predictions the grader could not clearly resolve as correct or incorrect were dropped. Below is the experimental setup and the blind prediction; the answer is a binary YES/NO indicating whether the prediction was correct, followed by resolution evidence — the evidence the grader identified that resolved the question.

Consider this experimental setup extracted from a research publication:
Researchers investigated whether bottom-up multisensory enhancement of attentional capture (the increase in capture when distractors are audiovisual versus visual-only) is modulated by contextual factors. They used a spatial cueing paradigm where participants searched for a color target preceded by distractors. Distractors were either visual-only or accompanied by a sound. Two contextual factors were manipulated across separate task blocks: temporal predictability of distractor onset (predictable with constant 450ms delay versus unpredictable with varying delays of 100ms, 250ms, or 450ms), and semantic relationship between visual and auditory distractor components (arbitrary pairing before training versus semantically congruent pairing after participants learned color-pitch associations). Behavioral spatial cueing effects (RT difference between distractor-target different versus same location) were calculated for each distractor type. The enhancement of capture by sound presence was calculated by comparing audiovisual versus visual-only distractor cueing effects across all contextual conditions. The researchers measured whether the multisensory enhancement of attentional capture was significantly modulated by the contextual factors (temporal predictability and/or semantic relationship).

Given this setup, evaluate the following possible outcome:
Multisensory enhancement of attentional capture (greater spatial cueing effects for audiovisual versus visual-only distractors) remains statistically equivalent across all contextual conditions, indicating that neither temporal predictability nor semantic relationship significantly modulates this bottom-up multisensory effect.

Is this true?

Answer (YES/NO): YES